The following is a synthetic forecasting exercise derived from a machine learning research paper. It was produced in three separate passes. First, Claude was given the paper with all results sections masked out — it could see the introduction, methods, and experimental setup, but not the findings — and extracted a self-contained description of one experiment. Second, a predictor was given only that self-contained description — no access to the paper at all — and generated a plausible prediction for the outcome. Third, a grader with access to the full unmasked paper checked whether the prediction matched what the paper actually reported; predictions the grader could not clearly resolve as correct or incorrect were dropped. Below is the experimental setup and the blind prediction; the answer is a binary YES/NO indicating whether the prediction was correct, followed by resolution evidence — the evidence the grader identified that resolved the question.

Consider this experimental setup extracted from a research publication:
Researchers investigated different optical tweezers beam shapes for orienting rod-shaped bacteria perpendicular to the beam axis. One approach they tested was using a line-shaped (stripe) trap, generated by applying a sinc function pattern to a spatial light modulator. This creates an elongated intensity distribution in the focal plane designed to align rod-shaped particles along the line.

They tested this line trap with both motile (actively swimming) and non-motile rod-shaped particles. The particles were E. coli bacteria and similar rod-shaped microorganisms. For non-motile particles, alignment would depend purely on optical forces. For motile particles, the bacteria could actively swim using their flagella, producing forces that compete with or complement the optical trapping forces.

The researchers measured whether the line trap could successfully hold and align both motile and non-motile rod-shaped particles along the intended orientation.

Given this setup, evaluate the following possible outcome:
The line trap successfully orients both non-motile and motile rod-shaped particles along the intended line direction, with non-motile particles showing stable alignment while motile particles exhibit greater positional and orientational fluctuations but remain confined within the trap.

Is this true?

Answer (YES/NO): NO